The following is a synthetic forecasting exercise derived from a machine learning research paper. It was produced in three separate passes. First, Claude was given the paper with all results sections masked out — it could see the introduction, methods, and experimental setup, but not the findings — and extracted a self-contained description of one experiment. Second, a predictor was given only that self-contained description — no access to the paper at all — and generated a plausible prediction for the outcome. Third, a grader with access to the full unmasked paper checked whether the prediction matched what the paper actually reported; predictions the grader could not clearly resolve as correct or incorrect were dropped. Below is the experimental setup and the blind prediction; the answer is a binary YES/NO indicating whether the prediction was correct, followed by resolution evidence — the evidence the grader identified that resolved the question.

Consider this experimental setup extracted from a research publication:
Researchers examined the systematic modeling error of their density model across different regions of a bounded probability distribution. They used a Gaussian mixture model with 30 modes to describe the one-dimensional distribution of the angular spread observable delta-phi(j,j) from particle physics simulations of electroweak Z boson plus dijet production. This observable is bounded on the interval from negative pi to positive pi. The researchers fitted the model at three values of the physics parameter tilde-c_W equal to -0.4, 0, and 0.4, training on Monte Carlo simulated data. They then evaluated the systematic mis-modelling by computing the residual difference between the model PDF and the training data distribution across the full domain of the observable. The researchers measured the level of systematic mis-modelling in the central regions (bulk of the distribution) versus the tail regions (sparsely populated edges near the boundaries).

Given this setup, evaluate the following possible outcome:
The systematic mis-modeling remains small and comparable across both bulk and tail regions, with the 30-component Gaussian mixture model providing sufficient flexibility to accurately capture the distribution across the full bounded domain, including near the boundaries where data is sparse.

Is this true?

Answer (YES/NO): NO